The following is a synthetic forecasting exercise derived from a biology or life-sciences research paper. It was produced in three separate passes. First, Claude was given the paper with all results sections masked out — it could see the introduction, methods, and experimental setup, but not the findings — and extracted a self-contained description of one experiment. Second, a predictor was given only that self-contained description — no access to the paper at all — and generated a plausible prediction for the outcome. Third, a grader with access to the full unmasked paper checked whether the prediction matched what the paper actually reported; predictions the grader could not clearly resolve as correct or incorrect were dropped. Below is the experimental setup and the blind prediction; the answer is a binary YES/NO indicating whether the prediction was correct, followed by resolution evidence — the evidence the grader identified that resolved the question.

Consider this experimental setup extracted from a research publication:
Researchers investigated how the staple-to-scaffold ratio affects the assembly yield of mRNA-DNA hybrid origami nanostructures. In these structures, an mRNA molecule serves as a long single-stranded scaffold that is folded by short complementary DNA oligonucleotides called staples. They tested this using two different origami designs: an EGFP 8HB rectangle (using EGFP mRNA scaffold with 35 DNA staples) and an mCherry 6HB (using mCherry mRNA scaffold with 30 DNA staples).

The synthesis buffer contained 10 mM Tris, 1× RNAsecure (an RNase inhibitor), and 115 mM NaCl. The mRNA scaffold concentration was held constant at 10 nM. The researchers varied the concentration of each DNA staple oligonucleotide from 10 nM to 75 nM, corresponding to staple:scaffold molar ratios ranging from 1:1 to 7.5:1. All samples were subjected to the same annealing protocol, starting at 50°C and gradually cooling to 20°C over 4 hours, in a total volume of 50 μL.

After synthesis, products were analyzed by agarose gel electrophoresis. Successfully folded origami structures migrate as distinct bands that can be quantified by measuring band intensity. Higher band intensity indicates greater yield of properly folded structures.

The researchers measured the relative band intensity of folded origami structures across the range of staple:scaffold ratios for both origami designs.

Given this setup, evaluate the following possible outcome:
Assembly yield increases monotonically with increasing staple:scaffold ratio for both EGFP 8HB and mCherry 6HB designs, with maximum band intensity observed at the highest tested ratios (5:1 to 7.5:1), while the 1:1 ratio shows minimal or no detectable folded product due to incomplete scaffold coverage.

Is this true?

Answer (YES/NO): NO